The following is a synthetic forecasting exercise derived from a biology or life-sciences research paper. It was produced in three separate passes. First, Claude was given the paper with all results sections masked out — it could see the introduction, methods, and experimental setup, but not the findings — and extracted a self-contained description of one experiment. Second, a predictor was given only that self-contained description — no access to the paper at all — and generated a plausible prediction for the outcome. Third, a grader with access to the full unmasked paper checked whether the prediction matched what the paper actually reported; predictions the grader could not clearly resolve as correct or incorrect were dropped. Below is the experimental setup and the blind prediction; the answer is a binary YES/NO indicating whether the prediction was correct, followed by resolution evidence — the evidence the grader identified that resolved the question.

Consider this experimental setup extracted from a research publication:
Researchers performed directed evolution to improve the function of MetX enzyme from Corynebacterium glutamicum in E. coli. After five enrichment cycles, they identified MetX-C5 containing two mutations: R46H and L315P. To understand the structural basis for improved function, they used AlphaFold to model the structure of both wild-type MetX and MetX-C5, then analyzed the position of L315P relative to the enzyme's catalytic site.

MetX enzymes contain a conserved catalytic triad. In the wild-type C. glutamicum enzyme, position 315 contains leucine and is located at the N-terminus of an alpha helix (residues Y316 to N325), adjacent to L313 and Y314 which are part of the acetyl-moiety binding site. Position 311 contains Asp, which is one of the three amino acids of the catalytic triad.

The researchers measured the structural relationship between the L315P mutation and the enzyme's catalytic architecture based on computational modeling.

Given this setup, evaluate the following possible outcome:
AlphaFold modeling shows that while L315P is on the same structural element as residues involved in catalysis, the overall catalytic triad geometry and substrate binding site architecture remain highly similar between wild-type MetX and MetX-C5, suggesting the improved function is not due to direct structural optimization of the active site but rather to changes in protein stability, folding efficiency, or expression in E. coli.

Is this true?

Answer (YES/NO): NO